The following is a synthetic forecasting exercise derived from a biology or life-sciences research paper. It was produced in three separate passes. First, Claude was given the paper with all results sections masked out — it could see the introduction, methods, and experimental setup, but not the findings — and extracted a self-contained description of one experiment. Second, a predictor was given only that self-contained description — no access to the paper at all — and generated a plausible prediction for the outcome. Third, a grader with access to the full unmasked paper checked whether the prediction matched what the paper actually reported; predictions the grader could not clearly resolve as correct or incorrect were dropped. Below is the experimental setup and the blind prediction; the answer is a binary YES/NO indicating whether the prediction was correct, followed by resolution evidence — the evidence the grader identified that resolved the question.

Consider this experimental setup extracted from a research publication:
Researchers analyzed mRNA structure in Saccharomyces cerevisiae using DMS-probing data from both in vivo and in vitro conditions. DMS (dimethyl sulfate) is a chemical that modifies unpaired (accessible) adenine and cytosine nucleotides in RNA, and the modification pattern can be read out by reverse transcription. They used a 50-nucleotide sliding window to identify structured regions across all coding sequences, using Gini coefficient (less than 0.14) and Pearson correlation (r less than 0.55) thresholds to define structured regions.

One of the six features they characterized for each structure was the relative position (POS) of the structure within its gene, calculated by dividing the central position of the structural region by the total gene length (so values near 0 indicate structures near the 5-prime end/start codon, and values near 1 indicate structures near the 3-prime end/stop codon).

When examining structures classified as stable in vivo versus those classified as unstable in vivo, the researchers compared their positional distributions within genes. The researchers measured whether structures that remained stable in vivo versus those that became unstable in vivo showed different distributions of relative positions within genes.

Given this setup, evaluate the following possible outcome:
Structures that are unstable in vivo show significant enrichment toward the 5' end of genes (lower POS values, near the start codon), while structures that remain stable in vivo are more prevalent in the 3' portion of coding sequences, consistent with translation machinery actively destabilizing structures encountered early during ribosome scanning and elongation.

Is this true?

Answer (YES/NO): NO